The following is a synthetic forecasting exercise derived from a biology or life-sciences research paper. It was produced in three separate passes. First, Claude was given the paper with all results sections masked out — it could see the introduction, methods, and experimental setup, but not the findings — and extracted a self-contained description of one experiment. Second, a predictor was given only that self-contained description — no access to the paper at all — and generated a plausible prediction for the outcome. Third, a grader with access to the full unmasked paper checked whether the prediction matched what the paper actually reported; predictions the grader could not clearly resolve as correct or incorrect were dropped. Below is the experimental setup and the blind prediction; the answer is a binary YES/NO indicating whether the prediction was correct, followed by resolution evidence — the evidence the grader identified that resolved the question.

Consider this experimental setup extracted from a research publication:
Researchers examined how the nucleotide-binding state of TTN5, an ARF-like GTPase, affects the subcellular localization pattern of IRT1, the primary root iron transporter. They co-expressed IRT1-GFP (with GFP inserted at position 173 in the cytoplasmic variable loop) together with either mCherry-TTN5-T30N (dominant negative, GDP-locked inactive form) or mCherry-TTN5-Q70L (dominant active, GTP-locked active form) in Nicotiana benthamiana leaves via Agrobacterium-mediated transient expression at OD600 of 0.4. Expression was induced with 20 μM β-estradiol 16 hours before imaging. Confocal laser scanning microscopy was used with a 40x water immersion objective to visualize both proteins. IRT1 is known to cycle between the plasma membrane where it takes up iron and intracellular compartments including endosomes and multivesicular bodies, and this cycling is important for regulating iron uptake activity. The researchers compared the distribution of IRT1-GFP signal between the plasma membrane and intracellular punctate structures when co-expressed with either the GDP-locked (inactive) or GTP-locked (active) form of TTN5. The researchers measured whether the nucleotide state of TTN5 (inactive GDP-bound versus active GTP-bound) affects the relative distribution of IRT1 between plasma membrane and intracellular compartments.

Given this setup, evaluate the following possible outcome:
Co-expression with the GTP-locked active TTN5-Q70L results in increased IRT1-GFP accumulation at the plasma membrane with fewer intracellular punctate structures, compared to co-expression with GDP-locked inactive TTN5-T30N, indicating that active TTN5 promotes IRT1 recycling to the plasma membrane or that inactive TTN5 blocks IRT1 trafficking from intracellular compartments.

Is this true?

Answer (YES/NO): NO